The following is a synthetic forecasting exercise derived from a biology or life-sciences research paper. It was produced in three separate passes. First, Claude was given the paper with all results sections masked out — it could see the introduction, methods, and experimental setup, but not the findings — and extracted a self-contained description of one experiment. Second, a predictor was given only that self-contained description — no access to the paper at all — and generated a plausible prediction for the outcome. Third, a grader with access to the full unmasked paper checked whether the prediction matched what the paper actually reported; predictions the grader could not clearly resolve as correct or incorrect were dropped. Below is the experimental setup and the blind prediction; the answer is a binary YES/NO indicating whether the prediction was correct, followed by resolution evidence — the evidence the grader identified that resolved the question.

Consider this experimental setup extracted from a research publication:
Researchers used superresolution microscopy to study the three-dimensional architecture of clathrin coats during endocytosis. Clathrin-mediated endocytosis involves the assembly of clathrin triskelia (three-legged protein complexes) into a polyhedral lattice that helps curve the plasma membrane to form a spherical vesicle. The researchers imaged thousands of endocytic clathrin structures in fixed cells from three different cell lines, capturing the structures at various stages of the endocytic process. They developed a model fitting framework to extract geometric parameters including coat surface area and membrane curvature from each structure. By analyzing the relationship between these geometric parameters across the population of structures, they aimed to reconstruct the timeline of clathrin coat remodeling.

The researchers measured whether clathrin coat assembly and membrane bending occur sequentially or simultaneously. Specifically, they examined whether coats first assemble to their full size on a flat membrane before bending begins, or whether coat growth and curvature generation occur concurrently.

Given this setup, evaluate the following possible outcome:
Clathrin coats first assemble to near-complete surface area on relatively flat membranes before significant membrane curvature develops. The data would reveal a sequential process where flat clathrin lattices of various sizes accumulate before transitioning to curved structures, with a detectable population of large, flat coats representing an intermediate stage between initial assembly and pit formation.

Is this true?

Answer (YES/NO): NO